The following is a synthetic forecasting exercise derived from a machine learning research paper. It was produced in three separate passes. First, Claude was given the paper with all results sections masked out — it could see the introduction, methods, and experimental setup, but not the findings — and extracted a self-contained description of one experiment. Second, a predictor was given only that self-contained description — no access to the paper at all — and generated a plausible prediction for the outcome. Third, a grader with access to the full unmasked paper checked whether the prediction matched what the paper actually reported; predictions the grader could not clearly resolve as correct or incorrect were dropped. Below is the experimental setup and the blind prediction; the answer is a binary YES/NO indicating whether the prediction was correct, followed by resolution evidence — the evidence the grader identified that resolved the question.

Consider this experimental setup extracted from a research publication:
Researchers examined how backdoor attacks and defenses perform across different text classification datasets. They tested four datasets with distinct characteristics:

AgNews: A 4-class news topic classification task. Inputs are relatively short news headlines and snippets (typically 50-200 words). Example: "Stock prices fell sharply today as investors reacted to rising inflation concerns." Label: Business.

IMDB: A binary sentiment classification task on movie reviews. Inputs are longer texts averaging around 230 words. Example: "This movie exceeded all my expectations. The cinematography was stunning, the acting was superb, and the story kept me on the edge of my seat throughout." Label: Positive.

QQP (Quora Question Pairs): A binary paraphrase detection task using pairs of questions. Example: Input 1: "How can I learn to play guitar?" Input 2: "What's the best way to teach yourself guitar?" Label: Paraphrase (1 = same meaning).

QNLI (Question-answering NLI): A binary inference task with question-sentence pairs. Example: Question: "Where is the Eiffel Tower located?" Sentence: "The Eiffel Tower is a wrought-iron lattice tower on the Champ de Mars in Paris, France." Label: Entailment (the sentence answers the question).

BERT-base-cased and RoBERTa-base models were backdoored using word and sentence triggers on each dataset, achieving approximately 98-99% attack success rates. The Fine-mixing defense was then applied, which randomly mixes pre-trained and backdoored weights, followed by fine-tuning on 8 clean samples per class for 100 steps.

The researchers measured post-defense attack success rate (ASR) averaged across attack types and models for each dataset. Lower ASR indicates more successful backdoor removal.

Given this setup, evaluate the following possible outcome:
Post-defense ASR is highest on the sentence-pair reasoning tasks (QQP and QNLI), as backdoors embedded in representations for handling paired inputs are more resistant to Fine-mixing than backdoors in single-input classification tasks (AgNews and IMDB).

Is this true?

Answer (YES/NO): YES